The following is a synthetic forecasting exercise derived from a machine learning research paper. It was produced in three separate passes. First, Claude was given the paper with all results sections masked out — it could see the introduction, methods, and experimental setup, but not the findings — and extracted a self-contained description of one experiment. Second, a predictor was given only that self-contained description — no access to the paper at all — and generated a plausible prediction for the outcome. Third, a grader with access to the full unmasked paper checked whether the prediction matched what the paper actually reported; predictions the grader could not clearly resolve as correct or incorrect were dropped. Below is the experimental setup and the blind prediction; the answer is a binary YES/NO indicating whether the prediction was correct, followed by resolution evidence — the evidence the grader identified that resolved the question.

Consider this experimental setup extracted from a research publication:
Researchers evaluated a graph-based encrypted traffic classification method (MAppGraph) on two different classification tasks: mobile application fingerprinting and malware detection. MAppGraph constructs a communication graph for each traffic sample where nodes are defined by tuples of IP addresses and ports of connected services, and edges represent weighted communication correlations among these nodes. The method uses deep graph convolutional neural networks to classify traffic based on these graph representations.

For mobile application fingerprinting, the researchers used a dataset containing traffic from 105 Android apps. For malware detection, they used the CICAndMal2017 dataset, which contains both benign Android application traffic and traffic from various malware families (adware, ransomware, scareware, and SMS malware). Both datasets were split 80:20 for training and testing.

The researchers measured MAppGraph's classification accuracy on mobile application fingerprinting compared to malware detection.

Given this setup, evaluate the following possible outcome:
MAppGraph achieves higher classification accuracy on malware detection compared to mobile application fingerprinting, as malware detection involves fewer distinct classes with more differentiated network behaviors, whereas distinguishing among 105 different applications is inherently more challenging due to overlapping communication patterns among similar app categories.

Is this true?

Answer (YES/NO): NO